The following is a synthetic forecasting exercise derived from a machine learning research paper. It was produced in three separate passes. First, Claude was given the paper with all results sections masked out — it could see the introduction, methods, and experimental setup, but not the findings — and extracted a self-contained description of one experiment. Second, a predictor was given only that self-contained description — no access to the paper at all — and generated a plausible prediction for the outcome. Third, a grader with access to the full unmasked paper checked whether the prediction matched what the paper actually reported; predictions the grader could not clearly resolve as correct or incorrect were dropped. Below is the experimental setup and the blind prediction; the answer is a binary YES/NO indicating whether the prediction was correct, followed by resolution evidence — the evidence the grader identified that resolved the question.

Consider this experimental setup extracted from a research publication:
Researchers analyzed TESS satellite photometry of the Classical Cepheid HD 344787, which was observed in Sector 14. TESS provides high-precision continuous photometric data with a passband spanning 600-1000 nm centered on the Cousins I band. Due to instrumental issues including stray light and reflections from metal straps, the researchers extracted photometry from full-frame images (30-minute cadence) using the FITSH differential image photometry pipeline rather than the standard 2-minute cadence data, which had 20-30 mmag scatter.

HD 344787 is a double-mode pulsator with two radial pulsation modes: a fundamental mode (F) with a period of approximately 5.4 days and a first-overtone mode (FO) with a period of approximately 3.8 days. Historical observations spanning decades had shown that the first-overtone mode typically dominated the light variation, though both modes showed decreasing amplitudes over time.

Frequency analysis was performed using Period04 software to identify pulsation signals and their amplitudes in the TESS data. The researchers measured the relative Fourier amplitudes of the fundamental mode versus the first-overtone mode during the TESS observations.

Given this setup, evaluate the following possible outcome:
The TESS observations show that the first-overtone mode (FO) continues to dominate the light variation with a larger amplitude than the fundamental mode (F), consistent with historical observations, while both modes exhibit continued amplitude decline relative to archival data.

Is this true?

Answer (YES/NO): NO